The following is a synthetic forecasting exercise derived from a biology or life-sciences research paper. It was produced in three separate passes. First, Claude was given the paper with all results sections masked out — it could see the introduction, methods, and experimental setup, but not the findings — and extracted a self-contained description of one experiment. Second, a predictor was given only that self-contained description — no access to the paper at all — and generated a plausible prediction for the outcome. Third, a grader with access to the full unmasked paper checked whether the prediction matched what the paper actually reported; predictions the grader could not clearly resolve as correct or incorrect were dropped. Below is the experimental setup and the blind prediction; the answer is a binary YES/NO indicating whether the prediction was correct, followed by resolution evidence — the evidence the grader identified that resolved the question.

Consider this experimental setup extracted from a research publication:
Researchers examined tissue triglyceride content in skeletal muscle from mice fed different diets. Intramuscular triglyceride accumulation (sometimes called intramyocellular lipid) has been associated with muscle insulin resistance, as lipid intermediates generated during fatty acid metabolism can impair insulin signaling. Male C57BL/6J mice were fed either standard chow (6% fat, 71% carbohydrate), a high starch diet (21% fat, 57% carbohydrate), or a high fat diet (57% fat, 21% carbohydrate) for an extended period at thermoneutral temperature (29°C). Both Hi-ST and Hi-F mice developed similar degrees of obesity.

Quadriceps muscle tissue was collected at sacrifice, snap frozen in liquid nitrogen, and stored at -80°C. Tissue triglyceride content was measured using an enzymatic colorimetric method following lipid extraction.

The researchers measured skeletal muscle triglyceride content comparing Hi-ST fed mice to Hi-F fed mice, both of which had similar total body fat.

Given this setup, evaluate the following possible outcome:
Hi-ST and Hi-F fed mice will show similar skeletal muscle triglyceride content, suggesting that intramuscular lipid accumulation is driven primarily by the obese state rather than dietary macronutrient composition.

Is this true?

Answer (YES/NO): YES